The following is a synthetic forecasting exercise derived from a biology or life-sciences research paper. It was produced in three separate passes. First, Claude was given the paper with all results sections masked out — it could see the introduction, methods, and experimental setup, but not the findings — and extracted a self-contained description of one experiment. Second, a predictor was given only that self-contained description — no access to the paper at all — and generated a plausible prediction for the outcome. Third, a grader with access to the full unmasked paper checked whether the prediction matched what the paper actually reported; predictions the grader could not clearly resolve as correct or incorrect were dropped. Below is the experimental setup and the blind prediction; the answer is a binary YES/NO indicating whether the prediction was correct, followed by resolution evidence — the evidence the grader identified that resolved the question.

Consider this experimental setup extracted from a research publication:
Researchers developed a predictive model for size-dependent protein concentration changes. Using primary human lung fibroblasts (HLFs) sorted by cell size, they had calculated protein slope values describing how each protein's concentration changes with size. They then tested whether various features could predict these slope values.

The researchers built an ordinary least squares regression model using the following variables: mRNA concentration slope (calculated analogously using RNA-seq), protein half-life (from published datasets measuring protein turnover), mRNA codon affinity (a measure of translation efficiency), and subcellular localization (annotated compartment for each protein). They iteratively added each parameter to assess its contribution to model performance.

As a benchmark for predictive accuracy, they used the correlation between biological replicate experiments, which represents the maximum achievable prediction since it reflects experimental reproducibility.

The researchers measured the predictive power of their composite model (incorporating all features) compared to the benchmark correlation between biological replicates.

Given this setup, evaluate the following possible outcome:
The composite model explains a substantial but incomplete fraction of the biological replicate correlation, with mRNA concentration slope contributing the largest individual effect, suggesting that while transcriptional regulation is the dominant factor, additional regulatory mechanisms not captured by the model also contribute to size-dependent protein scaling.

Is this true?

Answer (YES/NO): NO